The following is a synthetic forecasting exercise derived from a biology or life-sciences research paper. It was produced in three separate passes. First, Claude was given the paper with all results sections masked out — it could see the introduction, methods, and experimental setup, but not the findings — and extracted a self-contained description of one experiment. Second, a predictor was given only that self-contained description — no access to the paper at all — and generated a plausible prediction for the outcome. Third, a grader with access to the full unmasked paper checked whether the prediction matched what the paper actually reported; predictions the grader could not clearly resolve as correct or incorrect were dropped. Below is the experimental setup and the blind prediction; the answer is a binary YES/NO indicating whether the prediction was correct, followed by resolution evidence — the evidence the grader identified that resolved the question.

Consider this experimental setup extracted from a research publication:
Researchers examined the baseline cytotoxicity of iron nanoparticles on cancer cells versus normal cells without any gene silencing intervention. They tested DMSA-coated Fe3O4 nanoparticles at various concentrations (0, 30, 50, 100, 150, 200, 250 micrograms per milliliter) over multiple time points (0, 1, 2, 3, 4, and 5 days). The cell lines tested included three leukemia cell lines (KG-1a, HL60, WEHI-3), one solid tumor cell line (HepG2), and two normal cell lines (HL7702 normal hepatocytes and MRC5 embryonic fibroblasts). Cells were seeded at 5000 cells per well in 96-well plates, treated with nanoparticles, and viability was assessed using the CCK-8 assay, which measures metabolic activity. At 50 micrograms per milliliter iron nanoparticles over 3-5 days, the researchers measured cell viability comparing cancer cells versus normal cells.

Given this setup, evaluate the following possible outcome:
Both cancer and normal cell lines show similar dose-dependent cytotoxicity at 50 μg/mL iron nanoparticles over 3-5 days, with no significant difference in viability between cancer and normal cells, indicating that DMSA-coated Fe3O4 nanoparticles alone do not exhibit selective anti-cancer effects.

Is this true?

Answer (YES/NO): YES